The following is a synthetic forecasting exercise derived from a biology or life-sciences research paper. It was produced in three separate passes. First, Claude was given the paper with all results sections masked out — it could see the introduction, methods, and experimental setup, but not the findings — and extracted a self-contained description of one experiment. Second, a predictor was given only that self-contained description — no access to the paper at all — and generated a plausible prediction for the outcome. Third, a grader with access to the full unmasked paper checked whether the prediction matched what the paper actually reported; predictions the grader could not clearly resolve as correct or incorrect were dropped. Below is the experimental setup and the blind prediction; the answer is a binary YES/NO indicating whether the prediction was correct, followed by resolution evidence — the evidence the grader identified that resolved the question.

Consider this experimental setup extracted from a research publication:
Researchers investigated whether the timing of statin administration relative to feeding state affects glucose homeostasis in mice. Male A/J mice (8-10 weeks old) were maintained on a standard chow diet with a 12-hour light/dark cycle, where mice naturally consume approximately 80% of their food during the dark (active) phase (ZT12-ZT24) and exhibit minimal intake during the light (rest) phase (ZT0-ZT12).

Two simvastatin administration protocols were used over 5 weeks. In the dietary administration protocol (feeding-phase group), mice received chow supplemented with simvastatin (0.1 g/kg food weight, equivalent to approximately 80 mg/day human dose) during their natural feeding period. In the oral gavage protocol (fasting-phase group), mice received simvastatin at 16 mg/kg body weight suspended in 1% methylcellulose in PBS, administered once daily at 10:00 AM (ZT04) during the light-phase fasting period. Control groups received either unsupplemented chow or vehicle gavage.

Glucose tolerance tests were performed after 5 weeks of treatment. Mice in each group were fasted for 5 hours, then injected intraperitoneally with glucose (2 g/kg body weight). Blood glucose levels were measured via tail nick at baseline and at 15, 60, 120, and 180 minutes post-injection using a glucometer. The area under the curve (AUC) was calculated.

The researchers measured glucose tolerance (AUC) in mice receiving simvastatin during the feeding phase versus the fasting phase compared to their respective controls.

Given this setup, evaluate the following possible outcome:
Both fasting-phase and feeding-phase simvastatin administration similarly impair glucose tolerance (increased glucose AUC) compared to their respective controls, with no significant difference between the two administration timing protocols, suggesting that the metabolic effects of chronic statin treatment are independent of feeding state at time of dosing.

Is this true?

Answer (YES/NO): NO